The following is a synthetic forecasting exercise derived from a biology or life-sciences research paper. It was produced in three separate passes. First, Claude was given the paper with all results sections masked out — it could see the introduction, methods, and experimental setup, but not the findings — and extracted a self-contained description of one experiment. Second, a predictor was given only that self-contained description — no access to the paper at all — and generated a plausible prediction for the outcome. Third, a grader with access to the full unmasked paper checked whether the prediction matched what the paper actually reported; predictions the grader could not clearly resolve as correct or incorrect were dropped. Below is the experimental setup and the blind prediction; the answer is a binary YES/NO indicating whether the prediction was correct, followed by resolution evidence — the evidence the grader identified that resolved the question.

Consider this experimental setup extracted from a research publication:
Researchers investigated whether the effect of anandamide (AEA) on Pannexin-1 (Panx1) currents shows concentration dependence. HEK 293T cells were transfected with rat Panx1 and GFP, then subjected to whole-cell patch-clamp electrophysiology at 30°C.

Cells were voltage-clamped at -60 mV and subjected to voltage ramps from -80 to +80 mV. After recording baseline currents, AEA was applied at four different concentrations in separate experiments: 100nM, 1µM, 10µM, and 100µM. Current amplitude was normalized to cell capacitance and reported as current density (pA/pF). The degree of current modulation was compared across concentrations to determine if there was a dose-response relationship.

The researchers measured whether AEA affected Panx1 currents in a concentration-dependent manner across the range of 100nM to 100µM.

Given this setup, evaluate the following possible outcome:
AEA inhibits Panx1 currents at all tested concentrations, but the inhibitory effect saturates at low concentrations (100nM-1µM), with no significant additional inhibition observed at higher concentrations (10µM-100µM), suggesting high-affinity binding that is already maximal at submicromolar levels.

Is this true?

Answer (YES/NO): NO